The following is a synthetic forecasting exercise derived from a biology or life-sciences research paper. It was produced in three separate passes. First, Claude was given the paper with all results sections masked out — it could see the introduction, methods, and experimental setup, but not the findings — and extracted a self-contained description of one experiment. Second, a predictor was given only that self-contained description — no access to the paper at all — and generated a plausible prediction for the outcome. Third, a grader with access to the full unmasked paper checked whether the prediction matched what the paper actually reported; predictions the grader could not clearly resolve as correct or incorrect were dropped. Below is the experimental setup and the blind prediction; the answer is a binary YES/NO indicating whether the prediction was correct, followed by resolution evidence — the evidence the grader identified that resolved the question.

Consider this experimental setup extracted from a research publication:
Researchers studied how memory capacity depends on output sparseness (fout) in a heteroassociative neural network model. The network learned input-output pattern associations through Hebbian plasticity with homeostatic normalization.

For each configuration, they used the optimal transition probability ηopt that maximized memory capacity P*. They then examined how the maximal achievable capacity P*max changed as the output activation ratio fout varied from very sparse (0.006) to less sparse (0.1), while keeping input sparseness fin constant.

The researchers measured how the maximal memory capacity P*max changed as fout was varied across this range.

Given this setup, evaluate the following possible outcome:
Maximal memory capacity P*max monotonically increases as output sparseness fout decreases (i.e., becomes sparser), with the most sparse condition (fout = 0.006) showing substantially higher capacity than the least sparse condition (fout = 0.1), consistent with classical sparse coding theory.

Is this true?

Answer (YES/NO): YES